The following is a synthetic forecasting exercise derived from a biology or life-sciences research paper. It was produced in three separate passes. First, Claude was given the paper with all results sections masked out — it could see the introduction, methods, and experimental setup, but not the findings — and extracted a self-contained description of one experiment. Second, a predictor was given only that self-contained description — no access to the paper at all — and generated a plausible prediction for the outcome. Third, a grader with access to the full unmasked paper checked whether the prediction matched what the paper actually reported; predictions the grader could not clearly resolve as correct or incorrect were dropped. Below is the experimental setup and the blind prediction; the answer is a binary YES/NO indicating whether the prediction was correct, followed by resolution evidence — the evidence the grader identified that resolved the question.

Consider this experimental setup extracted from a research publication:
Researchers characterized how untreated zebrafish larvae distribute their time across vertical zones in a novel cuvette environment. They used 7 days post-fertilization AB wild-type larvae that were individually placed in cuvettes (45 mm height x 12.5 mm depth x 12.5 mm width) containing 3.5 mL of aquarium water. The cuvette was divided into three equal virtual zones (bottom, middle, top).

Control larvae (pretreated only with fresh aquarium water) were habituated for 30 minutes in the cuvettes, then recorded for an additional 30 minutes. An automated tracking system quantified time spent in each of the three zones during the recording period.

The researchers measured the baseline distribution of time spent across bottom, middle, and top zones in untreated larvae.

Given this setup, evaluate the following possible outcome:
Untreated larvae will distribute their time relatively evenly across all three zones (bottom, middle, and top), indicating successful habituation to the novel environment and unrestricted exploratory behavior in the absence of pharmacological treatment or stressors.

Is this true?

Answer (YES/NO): NO